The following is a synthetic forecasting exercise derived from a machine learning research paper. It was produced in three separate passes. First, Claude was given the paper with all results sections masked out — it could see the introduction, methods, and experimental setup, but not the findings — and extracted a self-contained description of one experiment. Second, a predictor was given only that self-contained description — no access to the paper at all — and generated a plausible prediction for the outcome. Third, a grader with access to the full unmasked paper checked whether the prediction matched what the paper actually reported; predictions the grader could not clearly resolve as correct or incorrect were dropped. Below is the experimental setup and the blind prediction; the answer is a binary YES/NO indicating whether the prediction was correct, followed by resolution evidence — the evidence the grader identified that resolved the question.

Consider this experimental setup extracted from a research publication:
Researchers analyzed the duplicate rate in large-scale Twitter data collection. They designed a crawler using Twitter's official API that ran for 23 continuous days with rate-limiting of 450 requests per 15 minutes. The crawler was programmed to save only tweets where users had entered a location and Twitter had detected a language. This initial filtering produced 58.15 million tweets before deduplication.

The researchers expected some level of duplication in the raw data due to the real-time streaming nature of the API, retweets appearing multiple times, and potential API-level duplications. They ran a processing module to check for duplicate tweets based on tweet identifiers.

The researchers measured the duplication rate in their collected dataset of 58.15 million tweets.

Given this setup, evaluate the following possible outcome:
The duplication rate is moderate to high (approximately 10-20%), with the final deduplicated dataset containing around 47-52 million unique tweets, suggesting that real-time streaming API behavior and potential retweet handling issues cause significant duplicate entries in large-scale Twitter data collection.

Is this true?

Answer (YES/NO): YES